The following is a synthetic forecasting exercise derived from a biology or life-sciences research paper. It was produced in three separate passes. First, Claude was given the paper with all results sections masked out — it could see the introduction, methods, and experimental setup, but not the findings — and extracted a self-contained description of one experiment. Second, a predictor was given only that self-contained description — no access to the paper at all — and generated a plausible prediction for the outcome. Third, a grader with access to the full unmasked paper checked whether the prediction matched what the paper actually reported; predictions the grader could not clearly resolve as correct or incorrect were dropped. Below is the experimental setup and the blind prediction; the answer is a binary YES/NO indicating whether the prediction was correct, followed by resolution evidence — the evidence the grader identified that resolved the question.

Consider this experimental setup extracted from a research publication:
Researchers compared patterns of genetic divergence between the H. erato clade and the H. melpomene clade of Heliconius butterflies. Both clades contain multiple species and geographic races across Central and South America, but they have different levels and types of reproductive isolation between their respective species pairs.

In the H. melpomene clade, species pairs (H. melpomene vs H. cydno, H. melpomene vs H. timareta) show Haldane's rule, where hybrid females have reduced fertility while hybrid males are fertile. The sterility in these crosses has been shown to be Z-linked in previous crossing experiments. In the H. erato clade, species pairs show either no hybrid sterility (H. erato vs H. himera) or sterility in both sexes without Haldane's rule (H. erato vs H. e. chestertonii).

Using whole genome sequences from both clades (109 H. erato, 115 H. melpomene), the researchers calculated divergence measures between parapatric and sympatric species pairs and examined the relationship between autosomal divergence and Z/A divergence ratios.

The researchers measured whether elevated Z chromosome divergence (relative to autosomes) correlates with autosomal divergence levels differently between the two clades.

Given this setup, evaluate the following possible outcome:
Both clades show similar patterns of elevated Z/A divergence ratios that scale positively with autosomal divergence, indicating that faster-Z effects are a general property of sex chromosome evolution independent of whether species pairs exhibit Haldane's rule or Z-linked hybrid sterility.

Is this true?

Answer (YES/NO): NO